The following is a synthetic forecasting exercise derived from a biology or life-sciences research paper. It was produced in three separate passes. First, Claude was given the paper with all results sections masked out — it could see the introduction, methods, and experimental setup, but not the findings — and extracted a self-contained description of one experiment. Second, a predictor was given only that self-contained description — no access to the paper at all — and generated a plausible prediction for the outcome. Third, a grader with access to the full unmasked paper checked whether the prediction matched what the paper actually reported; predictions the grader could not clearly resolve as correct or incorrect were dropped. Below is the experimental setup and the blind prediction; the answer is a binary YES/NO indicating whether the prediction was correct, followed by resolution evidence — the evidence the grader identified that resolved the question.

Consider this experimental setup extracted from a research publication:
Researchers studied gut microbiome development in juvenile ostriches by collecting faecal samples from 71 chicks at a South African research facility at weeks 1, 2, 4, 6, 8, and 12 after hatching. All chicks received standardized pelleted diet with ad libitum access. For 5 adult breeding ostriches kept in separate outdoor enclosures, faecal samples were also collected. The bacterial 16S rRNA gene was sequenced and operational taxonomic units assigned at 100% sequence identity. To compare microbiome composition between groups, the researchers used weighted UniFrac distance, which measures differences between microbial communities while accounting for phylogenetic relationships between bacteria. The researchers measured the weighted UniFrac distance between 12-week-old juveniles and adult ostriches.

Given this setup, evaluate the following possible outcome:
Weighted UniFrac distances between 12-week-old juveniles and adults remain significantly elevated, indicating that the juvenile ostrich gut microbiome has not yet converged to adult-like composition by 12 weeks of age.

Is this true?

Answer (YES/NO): YES